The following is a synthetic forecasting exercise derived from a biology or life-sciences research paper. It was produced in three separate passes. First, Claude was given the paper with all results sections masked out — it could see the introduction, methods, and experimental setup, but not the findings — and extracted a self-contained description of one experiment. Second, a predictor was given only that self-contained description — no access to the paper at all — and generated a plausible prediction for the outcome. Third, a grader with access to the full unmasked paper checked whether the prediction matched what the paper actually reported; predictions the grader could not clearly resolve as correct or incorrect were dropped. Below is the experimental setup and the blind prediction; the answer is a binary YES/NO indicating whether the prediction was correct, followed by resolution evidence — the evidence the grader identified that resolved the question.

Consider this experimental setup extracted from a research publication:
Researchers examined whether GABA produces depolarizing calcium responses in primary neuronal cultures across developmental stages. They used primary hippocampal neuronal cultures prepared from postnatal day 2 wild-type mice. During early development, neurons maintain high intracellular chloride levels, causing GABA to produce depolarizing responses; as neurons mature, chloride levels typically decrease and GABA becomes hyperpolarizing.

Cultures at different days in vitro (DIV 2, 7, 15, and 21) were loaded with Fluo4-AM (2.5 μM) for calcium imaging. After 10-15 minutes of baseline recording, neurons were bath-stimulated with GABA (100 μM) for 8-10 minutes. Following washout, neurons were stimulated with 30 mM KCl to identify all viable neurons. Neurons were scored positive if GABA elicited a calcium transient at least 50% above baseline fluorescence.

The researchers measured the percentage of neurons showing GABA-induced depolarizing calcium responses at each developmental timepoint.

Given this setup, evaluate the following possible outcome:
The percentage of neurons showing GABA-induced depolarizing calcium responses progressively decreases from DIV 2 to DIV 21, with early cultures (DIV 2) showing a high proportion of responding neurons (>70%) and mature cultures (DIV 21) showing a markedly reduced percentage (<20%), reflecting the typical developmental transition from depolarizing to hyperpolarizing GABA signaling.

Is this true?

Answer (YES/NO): YES